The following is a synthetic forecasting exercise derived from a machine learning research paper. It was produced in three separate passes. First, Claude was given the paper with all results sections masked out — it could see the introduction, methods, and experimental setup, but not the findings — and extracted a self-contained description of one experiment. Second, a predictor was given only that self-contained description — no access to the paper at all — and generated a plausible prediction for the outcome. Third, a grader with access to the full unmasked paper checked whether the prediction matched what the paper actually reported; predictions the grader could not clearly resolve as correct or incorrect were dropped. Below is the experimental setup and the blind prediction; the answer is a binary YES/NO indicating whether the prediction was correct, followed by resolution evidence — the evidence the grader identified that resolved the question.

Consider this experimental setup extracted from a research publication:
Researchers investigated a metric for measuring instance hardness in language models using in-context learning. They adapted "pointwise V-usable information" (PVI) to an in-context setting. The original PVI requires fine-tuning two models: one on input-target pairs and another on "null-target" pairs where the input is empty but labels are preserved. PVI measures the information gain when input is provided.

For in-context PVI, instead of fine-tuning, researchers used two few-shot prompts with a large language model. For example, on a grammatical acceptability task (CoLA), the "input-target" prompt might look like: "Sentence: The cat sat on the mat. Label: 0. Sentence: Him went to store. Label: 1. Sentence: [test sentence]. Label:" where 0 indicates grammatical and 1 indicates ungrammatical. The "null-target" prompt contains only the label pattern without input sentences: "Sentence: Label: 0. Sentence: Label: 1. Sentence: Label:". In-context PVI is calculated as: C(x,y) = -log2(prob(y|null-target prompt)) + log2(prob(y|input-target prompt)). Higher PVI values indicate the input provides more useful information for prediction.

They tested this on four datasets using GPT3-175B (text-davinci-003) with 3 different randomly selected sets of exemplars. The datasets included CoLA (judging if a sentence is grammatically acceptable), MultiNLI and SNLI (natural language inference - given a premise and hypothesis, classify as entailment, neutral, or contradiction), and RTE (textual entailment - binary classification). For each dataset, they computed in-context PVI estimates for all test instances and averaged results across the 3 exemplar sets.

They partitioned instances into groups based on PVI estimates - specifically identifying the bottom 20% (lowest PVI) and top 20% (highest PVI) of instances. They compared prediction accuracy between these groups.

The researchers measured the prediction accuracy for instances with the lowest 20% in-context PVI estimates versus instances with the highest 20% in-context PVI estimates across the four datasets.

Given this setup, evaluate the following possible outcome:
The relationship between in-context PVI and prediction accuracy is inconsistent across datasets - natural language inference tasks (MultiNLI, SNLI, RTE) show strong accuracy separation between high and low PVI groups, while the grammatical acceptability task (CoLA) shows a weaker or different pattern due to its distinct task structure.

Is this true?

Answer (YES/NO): NO